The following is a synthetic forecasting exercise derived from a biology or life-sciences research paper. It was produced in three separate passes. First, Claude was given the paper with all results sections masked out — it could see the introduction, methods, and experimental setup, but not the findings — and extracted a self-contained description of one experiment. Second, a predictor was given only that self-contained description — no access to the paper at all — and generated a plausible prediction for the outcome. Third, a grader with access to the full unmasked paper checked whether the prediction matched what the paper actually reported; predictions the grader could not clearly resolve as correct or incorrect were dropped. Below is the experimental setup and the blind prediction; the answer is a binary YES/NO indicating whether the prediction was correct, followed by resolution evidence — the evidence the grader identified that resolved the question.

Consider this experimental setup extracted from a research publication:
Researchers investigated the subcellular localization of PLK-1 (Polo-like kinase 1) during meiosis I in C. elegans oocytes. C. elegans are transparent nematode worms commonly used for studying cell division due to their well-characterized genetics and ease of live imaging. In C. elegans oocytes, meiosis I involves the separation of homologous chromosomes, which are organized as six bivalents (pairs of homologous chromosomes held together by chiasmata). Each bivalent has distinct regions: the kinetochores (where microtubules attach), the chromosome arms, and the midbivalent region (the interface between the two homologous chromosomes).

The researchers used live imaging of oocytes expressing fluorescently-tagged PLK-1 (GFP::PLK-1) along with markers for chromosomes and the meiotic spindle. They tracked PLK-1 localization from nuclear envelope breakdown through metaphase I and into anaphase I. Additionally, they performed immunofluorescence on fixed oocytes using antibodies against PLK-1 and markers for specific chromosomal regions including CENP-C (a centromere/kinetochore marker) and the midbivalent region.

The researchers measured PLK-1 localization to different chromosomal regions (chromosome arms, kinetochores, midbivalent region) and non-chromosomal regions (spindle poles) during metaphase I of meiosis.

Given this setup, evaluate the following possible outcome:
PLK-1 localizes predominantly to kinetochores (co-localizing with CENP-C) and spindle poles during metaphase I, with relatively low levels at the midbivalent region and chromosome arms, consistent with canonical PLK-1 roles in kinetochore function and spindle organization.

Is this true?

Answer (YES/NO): NO